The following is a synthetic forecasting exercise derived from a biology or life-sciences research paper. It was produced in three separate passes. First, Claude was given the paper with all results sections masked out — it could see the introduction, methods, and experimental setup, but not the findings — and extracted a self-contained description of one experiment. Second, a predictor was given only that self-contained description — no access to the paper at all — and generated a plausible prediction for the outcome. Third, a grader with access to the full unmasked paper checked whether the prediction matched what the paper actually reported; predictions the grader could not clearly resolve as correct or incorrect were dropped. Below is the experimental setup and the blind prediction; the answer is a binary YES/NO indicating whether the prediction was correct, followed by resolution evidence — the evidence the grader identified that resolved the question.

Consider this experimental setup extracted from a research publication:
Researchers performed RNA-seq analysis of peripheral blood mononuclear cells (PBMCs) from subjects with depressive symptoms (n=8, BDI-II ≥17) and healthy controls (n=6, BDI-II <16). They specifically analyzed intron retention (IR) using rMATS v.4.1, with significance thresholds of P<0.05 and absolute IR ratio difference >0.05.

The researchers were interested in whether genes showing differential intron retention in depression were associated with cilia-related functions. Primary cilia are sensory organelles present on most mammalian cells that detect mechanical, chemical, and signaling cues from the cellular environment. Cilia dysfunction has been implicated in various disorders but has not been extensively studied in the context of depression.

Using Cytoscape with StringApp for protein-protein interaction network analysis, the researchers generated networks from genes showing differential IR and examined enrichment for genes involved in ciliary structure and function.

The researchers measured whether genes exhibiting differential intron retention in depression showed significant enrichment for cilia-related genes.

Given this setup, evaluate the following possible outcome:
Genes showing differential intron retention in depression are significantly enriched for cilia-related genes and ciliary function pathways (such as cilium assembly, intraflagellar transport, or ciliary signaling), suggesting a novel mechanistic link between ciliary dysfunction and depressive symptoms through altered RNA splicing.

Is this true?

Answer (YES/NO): YES